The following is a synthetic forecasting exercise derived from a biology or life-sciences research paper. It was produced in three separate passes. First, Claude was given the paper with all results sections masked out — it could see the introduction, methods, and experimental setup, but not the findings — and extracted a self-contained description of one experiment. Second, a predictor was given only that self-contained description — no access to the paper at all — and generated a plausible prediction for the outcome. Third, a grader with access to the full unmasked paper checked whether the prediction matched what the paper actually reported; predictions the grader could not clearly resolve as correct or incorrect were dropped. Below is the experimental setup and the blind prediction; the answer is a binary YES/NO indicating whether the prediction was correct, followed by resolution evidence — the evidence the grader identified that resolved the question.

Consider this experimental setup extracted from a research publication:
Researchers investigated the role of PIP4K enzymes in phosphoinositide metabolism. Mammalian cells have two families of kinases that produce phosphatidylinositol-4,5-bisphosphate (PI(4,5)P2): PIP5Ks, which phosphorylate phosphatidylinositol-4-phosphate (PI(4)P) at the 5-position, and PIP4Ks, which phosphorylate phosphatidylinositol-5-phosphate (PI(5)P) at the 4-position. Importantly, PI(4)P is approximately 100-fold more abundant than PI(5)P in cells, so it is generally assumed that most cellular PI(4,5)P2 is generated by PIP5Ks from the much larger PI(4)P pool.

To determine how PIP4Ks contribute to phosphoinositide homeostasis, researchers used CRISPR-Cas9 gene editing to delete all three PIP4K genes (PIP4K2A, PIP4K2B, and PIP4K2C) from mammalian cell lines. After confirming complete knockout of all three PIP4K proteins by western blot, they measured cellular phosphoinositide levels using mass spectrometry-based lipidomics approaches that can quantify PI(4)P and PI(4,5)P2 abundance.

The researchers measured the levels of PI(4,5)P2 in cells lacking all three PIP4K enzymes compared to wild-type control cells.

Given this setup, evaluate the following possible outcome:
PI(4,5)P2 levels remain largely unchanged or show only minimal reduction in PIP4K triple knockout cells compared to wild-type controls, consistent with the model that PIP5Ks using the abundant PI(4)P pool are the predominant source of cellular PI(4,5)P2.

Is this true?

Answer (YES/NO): NO